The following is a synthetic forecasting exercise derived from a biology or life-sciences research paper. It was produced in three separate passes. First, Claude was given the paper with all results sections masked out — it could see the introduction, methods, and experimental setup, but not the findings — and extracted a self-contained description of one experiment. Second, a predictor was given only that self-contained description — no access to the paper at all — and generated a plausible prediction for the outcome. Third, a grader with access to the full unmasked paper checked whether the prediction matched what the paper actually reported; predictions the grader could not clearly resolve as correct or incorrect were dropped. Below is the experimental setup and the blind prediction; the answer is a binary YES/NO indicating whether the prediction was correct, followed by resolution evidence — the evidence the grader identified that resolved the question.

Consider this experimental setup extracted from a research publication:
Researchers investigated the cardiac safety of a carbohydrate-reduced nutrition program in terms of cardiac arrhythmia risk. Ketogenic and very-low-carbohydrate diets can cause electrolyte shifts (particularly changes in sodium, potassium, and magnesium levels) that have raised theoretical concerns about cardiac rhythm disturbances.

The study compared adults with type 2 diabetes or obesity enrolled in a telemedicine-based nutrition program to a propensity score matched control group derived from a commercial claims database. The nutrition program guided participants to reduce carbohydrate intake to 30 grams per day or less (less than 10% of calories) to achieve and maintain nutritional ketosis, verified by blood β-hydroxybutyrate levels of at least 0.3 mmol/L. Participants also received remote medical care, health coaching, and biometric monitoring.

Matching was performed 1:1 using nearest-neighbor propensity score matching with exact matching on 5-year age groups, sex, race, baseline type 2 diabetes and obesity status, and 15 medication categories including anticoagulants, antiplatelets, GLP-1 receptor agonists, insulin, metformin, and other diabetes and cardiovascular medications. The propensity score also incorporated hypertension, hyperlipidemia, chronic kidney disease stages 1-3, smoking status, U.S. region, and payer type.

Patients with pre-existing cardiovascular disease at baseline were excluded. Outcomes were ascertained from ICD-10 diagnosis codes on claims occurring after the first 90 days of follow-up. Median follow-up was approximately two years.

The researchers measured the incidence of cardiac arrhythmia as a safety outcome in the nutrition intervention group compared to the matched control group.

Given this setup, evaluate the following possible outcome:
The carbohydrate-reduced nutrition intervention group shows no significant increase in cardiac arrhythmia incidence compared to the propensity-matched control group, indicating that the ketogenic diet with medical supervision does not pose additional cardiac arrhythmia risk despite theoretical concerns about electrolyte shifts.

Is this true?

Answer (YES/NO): YES